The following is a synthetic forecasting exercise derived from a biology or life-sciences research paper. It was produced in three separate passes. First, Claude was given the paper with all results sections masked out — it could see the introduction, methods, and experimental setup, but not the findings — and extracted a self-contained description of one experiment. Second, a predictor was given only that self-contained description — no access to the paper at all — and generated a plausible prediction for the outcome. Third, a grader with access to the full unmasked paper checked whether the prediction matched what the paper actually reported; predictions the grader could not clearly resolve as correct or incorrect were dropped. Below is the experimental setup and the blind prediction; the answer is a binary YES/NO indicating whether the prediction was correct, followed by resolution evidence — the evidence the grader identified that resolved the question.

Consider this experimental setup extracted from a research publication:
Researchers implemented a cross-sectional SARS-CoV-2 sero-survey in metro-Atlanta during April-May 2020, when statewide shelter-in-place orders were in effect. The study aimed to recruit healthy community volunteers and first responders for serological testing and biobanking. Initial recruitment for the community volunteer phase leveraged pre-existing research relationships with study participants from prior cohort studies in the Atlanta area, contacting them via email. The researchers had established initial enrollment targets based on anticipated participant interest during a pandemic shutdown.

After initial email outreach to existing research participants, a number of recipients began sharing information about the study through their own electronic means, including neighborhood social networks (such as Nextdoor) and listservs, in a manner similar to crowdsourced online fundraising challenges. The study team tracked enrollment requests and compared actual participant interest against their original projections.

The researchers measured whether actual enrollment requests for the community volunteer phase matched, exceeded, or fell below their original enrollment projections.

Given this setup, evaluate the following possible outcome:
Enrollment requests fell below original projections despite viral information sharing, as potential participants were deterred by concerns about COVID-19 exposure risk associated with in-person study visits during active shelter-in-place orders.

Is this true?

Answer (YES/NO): NO